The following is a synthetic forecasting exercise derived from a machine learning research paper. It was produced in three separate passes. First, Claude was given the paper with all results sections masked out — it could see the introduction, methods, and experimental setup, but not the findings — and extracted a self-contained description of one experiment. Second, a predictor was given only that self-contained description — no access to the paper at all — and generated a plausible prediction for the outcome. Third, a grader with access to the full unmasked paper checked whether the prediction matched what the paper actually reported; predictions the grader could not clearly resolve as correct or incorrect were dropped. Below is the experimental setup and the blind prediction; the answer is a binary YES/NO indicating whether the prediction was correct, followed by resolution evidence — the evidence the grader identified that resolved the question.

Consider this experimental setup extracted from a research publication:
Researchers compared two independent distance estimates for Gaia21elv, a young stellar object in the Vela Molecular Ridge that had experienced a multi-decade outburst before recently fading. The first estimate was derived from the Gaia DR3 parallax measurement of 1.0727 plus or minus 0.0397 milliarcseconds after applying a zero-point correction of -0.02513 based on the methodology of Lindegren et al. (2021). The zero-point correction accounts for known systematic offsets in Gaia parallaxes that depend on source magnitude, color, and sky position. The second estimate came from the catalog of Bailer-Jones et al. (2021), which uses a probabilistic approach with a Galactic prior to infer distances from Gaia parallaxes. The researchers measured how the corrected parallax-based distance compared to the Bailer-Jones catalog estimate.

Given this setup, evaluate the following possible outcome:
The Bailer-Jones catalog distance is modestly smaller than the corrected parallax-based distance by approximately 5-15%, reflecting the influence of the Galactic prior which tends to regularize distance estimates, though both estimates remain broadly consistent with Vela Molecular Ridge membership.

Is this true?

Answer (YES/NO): NO